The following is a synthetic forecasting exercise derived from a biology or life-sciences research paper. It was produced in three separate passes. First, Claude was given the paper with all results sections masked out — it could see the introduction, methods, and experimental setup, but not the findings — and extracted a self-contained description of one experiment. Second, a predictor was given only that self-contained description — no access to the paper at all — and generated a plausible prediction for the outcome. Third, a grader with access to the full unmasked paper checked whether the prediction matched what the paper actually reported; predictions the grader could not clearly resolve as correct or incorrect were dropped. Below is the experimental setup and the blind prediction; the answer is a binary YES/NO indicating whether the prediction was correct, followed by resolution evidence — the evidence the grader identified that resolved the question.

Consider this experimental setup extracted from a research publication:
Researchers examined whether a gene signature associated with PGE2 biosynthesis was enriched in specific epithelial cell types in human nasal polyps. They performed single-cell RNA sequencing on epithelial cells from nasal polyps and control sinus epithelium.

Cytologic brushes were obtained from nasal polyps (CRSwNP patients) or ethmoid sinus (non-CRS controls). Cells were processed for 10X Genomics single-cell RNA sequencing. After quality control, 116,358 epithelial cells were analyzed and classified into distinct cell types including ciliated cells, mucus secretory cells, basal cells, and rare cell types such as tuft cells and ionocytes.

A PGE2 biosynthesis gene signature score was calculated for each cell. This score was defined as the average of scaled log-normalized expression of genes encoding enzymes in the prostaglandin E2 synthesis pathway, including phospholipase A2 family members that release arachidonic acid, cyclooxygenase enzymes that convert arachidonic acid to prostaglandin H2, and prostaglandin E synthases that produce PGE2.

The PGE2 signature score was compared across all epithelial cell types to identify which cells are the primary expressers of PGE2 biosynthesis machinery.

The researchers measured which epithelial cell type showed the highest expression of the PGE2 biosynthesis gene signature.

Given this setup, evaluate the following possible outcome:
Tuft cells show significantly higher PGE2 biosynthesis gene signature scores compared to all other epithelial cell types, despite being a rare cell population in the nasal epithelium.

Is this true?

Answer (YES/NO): YES